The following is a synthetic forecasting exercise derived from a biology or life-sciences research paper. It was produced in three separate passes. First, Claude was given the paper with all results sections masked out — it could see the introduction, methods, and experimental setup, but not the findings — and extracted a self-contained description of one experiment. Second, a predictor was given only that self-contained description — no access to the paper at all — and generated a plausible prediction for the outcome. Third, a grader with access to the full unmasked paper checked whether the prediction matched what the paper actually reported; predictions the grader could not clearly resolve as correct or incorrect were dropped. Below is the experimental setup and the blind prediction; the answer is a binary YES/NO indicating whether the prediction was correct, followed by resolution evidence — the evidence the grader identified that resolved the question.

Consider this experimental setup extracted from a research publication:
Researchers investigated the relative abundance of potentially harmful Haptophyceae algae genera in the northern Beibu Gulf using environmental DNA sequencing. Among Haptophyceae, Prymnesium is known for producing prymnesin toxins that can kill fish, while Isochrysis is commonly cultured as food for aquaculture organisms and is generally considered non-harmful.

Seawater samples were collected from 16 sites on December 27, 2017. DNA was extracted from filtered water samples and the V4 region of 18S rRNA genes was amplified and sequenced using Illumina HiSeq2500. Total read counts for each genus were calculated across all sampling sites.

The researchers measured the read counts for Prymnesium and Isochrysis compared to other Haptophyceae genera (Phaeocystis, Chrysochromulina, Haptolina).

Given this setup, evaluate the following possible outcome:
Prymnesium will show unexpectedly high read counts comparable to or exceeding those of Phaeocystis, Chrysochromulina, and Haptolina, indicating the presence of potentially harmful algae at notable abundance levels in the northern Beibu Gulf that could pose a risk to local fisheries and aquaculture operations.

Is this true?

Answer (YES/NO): NO